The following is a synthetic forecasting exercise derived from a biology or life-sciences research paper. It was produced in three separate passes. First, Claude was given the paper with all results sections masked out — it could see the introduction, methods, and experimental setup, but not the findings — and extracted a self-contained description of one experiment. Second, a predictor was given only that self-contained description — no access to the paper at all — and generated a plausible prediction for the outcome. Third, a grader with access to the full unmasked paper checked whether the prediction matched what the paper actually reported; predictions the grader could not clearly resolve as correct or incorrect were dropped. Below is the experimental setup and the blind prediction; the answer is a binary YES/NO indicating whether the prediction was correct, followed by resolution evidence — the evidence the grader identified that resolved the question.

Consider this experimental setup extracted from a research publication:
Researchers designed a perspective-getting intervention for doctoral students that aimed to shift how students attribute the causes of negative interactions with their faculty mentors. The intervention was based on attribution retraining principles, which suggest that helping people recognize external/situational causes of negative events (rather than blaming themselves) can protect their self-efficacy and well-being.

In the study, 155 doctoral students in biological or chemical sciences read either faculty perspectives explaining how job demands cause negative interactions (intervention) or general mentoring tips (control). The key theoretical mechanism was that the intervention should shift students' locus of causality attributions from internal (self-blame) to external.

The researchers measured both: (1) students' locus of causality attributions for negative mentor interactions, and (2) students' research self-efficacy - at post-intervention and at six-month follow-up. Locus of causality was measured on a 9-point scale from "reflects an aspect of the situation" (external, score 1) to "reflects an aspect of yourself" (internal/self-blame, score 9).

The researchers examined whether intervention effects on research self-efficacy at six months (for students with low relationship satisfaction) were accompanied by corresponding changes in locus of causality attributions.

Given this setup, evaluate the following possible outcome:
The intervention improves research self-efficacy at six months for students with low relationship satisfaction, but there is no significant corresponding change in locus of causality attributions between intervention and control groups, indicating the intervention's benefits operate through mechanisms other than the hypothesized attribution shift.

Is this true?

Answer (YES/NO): YES